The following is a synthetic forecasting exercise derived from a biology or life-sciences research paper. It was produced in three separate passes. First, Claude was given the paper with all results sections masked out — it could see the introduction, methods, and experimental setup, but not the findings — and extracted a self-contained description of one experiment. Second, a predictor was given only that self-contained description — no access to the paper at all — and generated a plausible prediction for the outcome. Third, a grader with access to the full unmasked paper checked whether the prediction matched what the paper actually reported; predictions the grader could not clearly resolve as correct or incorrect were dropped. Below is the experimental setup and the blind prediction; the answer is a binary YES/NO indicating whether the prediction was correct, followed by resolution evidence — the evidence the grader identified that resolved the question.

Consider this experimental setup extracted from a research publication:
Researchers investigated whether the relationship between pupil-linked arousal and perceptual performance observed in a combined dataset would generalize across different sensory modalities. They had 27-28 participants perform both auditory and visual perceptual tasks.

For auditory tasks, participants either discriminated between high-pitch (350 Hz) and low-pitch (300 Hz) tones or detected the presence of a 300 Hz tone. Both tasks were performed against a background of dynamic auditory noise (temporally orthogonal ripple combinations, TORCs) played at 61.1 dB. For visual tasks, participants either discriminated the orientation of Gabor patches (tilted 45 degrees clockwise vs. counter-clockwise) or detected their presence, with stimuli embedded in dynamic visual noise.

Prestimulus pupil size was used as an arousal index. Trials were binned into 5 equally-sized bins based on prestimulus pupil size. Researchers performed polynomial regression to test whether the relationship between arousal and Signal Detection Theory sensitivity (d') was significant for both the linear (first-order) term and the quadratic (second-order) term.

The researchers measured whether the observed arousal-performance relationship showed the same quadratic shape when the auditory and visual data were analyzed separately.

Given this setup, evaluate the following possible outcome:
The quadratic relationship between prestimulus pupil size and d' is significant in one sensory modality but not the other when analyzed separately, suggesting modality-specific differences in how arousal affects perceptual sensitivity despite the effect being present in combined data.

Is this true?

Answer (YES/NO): NO